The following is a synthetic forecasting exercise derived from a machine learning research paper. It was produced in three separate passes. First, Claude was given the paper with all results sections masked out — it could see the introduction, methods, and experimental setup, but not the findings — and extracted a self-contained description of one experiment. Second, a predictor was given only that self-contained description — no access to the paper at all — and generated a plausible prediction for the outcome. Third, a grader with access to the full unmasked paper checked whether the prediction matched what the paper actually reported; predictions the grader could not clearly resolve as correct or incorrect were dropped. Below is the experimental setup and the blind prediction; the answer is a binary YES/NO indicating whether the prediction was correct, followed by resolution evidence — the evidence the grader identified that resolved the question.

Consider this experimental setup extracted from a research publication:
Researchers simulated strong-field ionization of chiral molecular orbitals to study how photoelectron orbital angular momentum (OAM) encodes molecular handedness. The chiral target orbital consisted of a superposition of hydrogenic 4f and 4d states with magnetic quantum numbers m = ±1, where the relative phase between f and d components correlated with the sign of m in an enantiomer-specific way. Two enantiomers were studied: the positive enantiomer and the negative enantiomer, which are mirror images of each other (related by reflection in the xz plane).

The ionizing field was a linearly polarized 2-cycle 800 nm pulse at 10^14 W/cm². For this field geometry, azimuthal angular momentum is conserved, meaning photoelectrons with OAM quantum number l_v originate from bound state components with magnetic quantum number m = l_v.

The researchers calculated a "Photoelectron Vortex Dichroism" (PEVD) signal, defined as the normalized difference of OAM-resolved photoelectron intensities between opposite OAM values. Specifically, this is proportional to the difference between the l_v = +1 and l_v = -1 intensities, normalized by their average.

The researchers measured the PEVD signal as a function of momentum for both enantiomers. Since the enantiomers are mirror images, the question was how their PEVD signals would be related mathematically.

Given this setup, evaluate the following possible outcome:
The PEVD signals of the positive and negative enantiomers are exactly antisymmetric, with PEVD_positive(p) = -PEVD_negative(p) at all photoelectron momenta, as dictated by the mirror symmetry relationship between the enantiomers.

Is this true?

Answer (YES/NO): YES